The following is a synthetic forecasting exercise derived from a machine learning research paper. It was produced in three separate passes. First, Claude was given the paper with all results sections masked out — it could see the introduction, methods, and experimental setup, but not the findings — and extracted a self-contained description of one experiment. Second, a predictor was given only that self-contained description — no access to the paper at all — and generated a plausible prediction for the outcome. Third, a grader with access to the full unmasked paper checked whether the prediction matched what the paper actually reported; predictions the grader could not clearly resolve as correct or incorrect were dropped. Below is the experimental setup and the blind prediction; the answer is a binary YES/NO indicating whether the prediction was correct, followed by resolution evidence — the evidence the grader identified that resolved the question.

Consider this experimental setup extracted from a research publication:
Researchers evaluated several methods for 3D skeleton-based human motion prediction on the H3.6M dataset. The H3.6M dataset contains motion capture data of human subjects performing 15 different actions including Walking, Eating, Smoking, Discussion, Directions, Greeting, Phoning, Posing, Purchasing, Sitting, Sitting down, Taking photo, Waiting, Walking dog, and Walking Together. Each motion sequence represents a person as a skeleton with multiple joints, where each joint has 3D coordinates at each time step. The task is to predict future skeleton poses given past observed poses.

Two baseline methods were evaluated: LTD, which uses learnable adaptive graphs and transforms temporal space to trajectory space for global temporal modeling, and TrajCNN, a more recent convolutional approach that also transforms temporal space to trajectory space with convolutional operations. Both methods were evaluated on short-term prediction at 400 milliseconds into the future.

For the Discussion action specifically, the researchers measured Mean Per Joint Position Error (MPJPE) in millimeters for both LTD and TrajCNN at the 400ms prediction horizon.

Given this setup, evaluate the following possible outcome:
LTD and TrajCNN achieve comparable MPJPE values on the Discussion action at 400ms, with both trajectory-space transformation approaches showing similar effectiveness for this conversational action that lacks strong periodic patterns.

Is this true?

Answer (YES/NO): NO